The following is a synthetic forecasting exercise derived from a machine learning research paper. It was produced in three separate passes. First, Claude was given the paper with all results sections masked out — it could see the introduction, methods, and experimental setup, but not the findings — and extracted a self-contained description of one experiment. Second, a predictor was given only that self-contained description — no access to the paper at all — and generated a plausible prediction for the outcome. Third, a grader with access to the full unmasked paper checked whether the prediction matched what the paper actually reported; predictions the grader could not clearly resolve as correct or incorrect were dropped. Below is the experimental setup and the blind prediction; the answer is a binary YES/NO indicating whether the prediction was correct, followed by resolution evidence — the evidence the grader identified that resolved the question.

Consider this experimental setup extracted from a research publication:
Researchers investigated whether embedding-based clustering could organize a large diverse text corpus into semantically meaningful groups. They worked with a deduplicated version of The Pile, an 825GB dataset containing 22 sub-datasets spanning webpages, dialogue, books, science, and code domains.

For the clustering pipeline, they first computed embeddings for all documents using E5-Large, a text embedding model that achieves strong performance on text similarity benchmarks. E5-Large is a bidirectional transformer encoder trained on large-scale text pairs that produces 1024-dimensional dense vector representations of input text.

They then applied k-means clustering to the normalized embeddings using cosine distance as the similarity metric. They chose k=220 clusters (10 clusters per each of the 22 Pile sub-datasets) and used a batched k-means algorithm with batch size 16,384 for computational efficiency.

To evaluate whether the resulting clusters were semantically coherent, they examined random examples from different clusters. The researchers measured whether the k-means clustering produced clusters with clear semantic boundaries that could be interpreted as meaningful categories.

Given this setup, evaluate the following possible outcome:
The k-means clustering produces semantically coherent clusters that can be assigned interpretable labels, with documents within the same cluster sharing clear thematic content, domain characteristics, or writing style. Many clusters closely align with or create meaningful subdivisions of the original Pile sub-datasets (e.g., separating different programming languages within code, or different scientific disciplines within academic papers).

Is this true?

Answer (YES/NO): YES